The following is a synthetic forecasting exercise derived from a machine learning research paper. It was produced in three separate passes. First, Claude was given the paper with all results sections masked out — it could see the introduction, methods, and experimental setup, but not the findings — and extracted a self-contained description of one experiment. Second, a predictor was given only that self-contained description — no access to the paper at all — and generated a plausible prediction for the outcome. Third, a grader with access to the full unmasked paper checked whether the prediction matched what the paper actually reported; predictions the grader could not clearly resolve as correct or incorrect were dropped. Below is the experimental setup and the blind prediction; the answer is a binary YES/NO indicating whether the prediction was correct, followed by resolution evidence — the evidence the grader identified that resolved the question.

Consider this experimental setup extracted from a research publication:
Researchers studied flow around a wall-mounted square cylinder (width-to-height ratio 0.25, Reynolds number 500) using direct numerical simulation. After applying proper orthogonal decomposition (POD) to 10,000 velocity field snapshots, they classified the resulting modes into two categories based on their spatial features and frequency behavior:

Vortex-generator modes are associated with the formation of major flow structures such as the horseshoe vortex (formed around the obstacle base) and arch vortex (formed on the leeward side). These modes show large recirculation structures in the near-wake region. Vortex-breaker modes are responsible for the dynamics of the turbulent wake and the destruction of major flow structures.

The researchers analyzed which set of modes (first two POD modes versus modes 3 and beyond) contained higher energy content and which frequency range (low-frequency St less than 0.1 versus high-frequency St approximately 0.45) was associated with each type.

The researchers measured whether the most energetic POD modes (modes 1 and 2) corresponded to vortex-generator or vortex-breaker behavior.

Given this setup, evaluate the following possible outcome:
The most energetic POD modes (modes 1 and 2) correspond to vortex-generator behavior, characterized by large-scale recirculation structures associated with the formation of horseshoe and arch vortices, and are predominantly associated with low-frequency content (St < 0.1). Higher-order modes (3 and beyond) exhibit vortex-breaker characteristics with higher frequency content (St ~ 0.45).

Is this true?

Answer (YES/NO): NO